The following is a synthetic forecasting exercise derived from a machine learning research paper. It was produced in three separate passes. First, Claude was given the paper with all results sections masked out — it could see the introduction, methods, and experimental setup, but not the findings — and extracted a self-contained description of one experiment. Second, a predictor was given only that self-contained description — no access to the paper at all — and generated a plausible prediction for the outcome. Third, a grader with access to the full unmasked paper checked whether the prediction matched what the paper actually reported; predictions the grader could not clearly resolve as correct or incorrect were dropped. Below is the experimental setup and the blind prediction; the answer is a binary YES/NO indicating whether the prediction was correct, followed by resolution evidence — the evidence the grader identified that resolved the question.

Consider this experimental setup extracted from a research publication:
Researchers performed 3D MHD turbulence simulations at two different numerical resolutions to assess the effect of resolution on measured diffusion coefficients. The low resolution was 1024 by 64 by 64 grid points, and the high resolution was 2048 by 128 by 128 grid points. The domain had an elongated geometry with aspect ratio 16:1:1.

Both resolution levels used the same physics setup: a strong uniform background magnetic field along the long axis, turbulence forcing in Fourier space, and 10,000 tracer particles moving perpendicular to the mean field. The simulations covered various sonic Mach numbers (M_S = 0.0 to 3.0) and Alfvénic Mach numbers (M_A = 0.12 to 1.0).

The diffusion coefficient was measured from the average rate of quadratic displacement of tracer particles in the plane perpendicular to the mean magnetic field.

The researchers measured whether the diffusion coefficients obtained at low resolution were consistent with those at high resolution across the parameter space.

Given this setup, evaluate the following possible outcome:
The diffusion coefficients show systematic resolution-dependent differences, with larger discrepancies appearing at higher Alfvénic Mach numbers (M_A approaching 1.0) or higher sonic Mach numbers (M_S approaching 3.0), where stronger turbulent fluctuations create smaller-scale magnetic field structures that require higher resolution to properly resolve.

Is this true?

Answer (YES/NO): NO